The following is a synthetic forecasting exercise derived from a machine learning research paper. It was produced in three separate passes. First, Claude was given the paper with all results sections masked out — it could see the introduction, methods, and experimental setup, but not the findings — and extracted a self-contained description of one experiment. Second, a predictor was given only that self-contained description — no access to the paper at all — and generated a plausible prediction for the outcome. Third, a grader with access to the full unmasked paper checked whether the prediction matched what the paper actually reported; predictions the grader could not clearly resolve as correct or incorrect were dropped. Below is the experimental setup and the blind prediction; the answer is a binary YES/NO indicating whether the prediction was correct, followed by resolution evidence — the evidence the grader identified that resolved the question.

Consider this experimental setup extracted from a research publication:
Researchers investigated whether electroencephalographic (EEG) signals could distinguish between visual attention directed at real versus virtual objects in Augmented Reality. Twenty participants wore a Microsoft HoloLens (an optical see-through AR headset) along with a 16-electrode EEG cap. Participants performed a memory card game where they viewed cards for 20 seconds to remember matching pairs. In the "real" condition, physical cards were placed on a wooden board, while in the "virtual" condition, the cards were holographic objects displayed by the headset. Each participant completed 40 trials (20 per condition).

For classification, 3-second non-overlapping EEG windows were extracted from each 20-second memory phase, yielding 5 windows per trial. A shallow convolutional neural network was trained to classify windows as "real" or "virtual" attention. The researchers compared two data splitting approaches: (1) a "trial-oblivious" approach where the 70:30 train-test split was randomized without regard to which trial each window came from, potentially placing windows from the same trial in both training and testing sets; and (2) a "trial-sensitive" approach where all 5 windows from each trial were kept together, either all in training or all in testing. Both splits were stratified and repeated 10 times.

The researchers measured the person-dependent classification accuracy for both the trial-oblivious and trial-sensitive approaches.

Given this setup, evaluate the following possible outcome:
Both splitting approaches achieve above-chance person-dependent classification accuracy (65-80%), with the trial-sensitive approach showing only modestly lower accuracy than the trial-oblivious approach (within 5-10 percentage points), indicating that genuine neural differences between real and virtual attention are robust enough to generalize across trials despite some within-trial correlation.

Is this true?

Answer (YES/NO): NO